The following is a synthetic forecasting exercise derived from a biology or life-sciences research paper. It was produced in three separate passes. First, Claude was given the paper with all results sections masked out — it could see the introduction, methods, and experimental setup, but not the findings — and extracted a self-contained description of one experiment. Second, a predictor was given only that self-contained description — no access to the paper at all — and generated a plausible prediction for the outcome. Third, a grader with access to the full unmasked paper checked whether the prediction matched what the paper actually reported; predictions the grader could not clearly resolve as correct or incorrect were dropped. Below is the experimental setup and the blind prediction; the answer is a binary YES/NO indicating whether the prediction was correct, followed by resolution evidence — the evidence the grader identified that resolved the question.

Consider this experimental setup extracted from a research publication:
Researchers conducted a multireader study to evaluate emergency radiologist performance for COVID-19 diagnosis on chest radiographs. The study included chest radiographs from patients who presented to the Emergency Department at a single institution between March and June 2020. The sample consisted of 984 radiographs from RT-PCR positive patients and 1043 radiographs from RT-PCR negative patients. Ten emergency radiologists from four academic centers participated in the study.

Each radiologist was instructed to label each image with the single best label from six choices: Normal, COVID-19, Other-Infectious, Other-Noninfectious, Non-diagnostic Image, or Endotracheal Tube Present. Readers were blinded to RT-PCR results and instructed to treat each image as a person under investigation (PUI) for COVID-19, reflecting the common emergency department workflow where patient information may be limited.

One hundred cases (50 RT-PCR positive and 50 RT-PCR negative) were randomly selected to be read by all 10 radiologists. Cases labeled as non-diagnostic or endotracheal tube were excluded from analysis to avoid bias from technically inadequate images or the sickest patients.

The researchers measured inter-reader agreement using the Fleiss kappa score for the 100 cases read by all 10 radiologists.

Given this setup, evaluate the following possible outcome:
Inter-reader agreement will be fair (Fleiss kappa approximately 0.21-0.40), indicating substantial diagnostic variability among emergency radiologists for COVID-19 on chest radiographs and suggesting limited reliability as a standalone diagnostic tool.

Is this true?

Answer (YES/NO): YES